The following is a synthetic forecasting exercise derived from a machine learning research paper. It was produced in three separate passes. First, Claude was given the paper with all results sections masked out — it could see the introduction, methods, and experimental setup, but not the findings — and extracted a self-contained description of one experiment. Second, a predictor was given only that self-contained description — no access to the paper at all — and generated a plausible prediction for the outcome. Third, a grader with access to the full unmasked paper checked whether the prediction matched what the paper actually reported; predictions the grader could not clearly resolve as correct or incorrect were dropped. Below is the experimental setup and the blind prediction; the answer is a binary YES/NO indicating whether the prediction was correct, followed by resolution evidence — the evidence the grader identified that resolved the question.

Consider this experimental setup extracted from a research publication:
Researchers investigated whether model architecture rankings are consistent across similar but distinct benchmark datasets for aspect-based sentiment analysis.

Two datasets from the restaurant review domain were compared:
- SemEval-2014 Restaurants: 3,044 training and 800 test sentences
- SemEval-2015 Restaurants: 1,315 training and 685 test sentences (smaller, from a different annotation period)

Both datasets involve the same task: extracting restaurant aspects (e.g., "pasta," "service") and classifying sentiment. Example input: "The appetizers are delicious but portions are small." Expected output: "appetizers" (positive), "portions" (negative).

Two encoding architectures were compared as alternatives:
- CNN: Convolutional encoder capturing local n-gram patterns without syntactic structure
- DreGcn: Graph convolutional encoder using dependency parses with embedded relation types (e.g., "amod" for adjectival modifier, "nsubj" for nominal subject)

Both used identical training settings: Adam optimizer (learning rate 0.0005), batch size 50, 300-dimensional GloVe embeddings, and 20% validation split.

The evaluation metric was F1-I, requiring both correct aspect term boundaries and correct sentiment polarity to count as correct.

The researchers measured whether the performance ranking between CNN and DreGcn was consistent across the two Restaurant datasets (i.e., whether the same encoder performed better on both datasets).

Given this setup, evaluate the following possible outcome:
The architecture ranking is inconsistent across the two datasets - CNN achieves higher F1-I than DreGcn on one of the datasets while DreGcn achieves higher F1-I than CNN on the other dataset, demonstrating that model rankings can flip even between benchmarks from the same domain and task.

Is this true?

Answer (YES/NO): YES